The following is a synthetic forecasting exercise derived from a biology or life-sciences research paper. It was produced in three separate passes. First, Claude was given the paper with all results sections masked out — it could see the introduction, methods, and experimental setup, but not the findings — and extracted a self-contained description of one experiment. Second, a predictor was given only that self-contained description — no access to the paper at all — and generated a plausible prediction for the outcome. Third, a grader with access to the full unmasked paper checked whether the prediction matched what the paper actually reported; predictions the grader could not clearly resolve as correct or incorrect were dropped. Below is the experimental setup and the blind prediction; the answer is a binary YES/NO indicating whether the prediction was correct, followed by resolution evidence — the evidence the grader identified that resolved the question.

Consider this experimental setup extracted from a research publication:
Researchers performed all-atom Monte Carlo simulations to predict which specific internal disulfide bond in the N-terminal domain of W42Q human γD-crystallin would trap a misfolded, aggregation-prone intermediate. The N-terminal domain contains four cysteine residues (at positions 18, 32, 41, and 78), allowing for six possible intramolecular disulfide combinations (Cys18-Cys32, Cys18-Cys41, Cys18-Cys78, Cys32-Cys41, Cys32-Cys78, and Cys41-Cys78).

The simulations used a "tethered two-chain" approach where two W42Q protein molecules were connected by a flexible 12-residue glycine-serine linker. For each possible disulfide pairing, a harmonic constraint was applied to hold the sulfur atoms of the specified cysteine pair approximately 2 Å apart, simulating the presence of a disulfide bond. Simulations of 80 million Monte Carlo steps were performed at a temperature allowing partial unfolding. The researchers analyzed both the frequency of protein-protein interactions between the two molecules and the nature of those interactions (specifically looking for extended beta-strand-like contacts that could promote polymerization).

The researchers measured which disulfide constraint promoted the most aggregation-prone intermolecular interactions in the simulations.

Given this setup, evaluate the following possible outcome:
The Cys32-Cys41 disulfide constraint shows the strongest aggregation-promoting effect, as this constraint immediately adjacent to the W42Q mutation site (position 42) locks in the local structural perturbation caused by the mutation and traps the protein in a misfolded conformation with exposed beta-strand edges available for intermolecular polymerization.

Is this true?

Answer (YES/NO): YES